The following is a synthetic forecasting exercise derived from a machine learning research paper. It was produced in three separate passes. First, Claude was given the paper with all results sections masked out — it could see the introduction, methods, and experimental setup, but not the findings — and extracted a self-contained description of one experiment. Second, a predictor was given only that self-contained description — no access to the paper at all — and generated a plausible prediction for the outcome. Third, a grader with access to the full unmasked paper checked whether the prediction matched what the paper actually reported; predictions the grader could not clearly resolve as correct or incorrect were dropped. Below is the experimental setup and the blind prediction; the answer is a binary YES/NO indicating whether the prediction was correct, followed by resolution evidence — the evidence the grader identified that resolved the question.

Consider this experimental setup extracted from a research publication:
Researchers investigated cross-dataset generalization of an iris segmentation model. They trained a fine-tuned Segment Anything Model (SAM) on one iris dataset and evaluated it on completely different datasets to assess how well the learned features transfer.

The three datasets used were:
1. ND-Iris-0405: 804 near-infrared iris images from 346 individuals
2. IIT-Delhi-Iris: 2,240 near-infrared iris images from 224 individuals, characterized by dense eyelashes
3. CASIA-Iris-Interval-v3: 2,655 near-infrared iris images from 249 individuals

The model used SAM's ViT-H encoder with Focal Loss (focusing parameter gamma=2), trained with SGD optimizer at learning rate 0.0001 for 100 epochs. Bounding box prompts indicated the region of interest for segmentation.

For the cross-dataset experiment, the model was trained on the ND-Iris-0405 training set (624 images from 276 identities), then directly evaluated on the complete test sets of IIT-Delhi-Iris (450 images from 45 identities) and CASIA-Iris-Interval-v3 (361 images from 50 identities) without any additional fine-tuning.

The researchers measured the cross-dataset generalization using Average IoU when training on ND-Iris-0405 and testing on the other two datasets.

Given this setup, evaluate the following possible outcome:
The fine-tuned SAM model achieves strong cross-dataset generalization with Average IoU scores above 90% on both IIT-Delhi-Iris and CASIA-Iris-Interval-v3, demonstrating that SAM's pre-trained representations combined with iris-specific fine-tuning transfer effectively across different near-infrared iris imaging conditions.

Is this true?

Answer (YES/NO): YES